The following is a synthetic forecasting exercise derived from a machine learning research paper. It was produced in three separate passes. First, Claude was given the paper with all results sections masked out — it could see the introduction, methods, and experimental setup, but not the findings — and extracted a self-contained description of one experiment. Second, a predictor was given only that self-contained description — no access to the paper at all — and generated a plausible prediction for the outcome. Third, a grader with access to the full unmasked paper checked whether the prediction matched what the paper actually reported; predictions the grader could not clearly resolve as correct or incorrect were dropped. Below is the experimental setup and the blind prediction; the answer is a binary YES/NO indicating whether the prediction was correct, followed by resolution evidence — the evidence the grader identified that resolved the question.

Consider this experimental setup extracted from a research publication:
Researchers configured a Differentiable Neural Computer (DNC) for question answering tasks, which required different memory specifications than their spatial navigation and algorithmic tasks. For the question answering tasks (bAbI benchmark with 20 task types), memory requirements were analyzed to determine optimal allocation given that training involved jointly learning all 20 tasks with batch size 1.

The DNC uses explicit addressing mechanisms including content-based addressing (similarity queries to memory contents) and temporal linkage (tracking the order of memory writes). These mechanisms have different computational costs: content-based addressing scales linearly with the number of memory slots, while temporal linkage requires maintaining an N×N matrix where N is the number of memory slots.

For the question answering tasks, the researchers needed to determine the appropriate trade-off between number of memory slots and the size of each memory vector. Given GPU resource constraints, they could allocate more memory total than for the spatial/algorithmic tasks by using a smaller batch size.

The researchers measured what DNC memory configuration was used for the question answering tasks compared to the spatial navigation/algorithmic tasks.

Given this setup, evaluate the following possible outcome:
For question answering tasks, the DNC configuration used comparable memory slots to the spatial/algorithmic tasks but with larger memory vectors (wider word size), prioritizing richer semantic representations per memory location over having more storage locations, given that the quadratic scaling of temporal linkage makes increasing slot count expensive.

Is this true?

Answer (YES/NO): NO